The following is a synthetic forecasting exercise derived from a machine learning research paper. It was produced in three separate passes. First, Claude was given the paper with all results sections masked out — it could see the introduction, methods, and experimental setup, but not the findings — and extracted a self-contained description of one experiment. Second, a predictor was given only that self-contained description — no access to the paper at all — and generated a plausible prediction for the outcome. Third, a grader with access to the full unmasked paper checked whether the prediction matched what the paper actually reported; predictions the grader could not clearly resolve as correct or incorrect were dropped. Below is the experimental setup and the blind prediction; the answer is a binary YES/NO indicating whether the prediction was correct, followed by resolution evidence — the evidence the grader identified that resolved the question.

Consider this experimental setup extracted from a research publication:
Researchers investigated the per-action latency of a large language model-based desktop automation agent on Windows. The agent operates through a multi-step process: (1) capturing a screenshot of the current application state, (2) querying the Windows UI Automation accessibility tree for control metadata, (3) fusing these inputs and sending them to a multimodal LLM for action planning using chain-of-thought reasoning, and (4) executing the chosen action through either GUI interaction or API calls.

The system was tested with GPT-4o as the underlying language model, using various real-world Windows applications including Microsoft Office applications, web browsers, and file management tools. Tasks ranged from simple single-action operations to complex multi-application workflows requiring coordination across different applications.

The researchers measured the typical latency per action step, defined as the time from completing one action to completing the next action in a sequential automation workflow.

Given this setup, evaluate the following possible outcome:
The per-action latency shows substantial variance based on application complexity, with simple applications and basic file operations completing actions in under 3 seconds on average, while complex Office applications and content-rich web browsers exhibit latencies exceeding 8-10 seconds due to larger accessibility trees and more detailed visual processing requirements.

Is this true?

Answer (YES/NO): NO